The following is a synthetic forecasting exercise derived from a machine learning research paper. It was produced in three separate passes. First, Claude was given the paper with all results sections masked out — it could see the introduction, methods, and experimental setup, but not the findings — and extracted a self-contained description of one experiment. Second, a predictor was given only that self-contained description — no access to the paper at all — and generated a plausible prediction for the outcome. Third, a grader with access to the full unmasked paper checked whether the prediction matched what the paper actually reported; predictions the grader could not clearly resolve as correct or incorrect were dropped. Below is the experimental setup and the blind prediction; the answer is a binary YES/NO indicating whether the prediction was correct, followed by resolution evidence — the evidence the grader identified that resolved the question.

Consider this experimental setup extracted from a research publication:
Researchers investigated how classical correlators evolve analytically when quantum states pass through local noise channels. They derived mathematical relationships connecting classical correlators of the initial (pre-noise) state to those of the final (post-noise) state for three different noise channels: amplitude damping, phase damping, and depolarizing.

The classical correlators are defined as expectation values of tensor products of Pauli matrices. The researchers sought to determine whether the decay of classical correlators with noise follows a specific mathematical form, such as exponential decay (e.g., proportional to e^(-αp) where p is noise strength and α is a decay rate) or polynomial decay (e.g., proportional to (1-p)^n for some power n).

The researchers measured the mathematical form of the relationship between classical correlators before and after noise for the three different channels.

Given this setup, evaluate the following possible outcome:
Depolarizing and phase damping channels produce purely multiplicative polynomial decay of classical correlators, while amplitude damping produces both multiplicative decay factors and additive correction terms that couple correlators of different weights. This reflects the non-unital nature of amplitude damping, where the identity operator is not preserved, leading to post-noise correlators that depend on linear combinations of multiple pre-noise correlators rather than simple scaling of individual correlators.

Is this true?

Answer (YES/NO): NO